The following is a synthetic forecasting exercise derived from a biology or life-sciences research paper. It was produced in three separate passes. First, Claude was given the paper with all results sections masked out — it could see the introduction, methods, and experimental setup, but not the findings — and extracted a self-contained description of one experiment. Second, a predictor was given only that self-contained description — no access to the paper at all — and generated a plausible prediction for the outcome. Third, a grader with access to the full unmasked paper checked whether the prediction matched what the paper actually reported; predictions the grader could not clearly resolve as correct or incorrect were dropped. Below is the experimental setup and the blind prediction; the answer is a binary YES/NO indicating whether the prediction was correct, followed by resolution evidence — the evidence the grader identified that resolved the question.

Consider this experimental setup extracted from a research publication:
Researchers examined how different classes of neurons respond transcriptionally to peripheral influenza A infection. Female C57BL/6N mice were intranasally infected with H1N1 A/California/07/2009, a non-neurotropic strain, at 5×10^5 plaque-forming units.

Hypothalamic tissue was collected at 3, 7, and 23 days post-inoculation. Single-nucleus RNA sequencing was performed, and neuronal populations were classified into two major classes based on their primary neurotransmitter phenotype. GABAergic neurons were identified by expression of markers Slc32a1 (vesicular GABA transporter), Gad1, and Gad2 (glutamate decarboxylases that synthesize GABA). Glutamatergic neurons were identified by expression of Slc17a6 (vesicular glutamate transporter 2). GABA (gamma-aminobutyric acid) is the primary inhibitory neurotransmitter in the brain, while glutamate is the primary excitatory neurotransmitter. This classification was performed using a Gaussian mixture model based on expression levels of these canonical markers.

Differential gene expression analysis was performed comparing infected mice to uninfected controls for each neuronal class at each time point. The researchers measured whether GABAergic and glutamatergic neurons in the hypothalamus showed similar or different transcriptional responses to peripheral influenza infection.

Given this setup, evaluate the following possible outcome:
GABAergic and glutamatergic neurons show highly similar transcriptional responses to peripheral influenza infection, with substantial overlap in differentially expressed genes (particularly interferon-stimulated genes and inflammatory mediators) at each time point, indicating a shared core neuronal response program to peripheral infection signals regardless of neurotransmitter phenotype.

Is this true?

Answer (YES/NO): NO